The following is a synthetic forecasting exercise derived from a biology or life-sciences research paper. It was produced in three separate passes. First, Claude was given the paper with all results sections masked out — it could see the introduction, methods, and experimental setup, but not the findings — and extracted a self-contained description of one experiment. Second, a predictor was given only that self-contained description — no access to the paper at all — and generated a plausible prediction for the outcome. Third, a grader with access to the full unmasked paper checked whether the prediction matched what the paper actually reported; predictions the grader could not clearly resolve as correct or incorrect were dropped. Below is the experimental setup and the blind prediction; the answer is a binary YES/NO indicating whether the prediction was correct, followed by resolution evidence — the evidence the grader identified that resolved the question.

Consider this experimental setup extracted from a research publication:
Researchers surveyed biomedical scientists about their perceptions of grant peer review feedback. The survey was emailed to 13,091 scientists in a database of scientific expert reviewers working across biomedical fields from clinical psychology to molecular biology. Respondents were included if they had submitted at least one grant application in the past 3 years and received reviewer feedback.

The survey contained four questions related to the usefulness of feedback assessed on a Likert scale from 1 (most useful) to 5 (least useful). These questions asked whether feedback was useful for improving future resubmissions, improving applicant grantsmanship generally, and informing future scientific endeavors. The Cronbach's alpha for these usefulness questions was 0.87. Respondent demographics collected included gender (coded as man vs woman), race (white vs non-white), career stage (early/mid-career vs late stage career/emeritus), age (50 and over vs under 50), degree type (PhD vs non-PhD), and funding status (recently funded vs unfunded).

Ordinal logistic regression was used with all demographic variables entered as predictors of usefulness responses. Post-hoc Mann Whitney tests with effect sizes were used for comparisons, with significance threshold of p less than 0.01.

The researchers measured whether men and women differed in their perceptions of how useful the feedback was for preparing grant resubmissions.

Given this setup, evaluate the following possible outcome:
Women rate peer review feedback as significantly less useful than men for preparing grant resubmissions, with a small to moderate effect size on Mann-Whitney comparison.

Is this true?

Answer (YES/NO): NO